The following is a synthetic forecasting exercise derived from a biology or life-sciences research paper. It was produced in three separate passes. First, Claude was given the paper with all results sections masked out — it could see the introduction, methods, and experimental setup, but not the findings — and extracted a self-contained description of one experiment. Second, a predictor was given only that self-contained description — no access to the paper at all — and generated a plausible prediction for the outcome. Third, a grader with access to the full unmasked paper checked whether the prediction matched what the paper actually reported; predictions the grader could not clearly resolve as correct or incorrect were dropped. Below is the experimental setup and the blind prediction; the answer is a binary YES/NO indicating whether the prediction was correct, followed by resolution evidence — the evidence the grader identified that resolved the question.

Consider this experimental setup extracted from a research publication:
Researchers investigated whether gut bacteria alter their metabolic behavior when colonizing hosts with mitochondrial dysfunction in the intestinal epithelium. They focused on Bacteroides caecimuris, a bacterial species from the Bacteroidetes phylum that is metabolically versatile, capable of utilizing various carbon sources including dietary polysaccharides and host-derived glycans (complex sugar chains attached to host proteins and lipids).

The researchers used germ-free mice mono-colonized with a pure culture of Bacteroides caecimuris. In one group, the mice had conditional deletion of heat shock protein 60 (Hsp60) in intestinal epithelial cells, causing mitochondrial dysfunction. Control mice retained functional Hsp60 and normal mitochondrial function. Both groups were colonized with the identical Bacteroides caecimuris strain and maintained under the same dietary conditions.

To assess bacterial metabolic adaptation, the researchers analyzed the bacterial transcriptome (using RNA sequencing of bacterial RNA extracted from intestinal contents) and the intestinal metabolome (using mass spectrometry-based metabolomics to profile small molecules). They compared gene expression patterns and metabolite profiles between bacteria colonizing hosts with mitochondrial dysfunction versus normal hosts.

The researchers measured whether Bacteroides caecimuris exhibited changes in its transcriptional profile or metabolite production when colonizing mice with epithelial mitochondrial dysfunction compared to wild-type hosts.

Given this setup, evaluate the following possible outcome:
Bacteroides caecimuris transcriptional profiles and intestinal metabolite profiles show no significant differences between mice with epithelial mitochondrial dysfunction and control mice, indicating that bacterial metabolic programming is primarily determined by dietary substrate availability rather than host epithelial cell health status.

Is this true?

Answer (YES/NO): NO